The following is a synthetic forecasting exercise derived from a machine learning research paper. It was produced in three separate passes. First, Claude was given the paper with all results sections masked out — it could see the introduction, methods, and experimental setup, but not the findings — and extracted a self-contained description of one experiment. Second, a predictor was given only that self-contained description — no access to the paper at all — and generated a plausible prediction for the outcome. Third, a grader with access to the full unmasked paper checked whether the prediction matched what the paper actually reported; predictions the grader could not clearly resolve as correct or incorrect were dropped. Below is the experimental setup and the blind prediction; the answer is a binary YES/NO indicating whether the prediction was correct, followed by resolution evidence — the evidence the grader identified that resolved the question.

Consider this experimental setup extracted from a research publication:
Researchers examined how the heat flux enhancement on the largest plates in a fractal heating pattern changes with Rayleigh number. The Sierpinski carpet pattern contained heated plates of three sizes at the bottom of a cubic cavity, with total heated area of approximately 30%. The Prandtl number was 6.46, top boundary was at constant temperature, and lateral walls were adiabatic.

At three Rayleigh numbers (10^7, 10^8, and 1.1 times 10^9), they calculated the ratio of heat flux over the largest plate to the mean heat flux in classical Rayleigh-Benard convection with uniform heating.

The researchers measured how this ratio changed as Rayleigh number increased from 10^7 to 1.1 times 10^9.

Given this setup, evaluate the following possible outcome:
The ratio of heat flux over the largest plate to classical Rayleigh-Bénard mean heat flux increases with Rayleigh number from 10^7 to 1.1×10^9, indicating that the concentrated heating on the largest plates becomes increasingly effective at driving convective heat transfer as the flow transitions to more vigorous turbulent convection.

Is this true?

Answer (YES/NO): NO